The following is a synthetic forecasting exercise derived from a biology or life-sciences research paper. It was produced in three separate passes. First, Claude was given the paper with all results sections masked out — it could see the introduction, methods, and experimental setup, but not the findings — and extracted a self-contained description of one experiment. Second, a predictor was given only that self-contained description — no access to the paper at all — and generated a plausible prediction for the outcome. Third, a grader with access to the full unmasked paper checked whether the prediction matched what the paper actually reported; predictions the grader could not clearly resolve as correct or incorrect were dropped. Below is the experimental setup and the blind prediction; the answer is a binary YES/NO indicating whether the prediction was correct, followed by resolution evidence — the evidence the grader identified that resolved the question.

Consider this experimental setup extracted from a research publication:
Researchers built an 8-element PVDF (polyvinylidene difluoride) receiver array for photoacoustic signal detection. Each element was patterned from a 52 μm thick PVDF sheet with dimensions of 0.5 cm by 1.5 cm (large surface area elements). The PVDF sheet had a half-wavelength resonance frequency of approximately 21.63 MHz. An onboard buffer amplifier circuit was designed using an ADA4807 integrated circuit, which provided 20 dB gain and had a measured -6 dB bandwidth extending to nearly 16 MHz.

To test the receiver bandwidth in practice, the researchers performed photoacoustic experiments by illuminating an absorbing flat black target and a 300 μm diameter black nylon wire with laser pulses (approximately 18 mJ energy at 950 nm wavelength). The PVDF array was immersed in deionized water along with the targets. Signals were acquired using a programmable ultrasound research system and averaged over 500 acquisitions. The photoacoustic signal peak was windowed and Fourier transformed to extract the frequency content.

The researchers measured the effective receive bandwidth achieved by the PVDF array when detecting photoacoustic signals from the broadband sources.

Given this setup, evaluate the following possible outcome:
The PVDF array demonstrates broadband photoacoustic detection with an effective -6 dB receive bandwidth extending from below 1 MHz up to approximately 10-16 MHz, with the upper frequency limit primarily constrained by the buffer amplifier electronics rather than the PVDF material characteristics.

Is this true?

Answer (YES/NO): NO